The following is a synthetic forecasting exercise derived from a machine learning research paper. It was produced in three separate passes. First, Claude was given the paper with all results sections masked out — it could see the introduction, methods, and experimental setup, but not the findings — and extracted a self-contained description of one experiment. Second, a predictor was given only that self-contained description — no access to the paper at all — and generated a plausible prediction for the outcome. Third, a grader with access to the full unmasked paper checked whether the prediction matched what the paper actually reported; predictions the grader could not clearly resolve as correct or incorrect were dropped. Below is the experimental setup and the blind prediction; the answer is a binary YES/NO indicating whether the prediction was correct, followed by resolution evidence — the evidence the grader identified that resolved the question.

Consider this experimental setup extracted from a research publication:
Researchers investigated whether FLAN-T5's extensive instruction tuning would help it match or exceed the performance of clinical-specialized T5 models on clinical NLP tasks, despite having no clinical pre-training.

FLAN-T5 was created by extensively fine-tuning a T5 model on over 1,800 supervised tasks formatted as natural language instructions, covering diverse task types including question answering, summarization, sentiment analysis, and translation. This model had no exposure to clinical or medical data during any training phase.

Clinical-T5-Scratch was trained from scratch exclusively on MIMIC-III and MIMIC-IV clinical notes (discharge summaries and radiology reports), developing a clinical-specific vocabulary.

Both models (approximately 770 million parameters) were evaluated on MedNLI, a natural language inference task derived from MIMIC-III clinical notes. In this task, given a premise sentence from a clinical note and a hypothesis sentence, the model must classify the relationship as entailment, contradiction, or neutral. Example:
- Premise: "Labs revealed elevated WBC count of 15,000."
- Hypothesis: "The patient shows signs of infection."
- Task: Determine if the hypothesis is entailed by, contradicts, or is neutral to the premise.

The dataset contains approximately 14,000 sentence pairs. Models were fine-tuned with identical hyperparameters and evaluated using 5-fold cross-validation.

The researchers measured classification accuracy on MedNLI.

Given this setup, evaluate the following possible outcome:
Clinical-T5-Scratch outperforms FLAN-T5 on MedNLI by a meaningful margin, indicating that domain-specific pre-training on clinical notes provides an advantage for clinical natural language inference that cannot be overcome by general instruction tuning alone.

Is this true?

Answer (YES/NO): NO